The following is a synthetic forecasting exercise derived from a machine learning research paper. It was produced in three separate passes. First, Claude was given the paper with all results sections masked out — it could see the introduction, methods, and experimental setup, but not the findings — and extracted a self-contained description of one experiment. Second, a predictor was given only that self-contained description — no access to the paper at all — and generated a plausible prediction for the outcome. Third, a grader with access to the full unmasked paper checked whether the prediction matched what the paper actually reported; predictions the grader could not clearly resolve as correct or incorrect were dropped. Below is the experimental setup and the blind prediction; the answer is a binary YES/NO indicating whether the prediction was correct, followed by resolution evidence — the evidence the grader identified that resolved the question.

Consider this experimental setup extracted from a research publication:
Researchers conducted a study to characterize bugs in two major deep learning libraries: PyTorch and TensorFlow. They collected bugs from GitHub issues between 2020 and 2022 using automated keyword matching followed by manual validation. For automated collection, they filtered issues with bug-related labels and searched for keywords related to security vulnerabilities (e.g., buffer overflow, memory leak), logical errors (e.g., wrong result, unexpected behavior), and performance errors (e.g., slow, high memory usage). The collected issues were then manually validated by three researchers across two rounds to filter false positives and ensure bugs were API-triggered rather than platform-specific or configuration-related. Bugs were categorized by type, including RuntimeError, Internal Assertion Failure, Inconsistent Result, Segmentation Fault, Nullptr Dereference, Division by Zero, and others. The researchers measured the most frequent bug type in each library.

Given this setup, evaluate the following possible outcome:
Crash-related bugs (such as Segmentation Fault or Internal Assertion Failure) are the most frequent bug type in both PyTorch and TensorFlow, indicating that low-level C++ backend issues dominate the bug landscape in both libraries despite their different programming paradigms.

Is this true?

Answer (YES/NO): NO